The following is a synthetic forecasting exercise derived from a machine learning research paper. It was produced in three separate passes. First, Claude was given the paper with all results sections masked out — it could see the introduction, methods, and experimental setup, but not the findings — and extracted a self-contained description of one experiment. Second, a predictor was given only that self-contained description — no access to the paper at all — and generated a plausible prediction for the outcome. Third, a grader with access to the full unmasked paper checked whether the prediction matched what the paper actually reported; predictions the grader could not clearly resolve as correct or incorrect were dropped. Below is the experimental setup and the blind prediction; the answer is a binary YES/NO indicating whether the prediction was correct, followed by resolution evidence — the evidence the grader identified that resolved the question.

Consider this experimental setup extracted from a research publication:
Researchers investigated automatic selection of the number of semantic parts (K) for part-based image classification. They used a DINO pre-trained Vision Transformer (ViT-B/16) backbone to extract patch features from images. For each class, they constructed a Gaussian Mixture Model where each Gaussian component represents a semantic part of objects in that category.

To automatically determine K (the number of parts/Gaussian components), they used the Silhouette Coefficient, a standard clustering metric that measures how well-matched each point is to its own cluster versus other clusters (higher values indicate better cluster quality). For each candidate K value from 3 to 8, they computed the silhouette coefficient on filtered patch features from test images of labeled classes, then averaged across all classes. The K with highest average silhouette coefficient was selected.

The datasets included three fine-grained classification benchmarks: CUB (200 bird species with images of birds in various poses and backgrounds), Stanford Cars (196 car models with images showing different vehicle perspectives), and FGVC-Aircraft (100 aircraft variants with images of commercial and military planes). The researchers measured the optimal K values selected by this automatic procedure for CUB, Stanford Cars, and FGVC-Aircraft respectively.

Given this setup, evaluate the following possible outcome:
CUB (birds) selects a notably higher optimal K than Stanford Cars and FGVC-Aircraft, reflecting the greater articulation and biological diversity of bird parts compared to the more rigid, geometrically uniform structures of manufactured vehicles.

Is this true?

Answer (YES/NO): NO